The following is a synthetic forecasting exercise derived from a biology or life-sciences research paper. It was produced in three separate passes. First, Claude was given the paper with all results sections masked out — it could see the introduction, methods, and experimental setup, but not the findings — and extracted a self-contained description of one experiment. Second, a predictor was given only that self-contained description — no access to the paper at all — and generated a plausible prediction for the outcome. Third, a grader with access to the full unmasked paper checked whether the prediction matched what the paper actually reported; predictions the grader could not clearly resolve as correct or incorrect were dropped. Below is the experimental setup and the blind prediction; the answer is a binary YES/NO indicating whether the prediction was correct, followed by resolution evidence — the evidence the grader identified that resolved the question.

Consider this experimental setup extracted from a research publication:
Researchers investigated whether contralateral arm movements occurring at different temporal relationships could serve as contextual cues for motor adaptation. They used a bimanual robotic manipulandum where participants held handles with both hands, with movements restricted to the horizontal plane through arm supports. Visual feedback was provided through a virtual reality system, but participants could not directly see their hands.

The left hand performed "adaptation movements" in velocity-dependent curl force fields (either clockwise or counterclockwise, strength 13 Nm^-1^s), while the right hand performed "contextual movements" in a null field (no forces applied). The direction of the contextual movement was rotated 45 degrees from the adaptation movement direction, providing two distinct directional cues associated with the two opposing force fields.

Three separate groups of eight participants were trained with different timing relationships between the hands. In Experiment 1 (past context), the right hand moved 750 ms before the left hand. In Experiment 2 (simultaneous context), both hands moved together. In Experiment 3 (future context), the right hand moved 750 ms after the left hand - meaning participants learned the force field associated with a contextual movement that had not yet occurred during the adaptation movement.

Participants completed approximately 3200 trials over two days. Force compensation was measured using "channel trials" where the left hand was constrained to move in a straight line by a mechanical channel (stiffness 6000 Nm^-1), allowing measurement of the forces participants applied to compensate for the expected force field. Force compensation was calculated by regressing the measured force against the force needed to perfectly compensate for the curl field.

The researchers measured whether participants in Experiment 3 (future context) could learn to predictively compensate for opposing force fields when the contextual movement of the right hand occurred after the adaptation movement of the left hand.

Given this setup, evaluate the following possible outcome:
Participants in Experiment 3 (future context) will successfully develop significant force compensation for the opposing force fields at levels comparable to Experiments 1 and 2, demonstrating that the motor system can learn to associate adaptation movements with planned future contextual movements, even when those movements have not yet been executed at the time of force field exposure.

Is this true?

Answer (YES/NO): YES